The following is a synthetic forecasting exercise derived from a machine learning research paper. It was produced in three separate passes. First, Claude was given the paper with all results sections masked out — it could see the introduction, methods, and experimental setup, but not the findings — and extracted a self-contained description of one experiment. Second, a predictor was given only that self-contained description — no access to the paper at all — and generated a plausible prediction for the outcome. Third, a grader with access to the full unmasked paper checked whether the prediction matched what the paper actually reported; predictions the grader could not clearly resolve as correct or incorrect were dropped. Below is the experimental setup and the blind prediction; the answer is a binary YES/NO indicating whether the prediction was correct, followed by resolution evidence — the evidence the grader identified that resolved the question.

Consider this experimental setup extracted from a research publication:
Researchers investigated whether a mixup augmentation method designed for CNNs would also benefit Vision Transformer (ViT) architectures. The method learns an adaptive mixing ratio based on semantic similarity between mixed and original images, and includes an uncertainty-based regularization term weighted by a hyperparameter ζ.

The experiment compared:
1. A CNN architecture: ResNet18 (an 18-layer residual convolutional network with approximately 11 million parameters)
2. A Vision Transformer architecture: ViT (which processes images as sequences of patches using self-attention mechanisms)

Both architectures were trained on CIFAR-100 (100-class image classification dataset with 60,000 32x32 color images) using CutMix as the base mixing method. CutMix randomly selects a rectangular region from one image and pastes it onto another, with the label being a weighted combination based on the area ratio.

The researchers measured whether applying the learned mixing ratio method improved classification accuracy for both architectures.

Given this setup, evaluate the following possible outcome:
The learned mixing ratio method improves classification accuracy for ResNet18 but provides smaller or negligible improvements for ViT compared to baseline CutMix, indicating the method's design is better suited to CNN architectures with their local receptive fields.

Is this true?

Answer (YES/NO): YES